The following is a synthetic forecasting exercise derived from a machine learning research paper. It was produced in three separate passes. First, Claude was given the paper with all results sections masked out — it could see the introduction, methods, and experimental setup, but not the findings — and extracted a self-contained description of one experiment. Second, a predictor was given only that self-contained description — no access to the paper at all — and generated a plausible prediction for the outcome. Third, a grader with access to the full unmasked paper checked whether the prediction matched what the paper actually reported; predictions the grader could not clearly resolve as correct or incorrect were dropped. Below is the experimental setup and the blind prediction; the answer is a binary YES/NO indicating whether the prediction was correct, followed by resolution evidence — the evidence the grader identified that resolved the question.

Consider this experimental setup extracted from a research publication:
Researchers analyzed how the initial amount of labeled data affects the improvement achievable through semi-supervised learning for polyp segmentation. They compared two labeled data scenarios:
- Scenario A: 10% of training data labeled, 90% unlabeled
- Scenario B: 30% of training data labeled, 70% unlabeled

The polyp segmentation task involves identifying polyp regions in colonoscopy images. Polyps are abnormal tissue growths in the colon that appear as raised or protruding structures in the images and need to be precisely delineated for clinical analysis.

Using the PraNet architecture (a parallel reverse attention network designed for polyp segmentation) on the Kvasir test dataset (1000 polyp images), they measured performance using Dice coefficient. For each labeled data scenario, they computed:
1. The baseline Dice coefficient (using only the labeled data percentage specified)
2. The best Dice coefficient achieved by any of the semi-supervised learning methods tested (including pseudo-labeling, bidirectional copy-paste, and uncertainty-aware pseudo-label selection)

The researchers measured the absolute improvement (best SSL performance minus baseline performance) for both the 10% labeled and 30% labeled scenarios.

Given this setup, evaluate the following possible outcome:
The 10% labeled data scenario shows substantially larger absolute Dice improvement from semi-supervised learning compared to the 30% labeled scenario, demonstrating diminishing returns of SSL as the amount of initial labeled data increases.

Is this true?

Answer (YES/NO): YES